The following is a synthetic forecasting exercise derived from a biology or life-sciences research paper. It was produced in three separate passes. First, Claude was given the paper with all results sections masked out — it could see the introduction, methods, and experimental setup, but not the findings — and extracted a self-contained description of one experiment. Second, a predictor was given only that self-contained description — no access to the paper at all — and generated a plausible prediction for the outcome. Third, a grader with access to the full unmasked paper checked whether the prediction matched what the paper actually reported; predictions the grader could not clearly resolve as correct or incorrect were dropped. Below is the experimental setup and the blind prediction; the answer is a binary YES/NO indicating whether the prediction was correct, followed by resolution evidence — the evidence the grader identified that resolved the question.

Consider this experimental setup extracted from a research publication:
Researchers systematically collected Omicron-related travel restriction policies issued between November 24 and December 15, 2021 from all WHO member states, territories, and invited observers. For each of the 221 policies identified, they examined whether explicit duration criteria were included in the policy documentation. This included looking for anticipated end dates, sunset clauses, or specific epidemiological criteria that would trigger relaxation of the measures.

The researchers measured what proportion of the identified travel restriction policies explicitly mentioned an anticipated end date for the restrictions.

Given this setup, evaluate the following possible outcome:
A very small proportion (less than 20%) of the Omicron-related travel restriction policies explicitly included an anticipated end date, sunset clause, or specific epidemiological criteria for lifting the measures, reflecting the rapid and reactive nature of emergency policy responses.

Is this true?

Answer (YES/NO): YES